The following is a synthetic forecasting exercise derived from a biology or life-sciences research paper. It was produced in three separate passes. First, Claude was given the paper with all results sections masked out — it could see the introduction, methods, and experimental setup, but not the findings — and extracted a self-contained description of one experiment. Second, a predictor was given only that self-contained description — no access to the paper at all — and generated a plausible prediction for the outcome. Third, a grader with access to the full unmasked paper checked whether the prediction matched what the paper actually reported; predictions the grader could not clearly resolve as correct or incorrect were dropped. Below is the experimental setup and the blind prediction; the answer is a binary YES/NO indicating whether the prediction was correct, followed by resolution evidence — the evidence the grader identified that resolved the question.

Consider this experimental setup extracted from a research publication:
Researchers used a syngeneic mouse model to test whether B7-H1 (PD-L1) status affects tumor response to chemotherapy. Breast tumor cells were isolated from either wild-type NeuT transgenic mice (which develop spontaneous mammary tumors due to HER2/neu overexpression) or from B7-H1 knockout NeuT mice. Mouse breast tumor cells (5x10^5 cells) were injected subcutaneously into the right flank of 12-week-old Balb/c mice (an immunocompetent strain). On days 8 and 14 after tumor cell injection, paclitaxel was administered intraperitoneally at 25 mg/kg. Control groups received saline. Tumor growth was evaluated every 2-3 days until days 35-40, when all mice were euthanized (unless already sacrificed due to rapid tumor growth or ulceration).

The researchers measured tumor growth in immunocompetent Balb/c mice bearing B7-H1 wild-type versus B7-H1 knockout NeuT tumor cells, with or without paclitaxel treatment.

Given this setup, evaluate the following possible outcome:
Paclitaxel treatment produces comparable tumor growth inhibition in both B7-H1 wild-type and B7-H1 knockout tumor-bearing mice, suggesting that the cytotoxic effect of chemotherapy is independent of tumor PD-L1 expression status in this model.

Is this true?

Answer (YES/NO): NO